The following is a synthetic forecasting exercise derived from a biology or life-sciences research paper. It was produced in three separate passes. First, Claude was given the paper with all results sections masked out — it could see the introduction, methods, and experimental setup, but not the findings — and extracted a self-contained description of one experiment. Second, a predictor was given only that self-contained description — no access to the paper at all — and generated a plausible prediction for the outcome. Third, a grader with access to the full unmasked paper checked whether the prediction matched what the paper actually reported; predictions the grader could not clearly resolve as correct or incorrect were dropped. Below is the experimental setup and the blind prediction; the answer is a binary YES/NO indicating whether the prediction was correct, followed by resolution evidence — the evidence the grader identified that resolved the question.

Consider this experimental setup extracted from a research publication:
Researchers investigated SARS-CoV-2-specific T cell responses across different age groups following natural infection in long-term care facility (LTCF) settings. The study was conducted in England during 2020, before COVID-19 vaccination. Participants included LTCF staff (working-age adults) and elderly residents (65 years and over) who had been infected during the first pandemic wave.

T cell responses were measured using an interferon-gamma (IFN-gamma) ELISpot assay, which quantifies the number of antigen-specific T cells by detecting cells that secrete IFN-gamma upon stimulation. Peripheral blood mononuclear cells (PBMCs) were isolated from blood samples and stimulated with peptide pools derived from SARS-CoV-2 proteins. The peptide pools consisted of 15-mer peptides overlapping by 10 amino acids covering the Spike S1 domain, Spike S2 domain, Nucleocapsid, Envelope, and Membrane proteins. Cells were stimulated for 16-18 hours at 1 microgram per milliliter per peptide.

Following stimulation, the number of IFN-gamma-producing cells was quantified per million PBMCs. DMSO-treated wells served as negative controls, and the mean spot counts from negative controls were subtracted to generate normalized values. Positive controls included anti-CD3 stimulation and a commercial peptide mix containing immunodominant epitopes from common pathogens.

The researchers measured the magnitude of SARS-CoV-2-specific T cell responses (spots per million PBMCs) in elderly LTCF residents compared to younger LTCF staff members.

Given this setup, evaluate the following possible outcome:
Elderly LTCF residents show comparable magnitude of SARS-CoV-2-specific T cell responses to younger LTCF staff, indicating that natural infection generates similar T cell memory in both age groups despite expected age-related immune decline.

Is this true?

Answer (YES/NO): NO